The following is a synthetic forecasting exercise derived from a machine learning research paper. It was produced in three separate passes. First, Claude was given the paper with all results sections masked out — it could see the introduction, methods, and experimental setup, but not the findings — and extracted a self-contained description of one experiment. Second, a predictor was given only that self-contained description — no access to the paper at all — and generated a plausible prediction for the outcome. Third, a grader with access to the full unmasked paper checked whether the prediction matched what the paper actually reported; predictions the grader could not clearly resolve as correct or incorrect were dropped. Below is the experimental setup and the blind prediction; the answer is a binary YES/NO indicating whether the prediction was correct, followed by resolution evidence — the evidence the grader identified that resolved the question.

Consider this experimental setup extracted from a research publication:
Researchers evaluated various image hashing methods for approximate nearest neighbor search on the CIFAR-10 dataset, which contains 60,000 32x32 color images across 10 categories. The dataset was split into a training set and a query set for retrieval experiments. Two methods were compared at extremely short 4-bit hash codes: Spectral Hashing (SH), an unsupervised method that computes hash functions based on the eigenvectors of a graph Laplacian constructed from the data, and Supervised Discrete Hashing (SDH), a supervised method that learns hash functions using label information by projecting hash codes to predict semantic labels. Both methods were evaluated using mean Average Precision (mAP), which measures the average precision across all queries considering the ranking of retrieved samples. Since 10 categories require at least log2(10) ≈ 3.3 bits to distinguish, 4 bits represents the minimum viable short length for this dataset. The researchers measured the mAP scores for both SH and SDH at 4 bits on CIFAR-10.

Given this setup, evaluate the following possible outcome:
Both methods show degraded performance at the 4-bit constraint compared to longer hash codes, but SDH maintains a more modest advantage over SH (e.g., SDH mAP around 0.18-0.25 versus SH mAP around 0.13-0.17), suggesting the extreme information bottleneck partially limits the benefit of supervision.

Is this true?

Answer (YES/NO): NO